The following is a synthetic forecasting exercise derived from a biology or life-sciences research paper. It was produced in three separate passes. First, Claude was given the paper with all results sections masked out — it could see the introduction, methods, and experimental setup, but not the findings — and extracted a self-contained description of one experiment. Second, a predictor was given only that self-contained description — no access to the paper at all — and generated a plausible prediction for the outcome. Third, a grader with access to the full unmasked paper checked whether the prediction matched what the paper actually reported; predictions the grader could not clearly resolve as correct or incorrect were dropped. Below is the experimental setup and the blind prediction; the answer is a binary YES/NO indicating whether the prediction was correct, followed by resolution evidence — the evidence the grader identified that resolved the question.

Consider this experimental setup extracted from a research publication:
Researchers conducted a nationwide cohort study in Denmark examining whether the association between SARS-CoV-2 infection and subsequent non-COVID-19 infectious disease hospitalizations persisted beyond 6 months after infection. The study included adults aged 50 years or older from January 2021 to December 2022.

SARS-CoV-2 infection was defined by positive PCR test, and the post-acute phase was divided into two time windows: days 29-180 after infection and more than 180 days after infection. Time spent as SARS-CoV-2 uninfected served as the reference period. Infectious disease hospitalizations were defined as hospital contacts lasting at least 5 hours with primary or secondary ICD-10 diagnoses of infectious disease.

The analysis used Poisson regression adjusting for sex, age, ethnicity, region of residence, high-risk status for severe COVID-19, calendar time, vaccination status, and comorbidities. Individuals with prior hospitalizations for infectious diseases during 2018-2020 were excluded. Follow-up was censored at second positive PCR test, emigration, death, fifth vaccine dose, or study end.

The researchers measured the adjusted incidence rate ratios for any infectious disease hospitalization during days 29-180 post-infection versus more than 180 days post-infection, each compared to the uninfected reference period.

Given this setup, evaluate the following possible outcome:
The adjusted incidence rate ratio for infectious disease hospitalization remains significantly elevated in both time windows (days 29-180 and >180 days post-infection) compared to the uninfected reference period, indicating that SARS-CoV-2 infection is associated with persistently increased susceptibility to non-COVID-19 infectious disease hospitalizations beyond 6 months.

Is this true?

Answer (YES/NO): NO